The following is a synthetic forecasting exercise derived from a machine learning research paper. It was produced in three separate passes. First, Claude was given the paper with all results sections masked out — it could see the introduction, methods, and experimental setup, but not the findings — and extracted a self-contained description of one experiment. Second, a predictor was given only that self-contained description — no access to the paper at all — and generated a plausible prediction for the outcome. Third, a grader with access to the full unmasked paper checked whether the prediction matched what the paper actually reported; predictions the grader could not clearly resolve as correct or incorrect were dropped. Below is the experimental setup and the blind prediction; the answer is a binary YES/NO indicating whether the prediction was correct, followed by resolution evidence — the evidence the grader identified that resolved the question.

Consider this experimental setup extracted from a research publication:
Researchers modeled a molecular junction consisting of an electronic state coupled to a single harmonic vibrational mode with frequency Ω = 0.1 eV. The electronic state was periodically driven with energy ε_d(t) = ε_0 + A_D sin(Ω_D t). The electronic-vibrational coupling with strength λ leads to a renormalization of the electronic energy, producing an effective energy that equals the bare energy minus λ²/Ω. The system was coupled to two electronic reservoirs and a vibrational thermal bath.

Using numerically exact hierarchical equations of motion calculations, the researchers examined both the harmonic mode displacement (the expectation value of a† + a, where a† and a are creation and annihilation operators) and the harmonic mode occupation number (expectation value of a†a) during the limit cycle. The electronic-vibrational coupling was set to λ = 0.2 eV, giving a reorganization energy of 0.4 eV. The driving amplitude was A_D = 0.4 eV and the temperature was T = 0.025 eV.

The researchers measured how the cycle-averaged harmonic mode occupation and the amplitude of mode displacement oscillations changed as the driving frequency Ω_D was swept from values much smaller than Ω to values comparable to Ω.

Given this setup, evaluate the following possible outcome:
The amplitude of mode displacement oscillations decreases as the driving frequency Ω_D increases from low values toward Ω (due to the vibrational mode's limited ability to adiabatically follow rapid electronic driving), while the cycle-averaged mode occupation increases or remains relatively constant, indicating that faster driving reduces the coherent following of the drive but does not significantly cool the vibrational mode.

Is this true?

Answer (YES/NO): NO